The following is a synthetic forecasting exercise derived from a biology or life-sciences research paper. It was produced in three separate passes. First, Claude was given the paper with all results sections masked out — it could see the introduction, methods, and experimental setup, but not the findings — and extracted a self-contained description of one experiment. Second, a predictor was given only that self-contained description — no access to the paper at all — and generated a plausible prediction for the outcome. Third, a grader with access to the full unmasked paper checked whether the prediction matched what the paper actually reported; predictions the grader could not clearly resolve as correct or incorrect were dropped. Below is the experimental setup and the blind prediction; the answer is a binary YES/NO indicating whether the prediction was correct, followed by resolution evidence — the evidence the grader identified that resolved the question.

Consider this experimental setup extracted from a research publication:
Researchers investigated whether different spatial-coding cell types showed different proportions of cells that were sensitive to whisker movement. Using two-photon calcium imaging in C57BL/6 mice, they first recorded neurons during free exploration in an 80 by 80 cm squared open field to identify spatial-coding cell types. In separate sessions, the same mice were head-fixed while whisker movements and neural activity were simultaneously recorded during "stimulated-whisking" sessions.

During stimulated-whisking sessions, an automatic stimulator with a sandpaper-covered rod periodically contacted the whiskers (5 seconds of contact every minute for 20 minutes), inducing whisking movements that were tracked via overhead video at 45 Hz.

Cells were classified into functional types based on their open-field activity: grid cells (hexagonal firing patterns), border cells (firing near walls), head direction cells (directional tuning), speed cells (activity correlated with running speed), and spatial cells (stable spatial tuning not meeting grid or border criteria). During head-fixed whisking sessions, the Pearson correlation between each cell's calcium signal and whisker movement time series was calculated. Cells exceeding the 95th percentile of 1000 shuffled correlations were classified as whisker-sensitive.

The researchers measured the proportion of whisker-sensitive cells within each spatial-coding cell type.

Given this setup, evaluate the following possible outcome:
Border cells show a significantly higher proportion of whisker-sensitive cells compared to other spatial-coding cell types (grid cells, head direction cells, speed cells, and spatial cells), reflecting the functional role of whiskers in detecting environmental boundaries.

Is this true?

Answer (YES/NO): NO